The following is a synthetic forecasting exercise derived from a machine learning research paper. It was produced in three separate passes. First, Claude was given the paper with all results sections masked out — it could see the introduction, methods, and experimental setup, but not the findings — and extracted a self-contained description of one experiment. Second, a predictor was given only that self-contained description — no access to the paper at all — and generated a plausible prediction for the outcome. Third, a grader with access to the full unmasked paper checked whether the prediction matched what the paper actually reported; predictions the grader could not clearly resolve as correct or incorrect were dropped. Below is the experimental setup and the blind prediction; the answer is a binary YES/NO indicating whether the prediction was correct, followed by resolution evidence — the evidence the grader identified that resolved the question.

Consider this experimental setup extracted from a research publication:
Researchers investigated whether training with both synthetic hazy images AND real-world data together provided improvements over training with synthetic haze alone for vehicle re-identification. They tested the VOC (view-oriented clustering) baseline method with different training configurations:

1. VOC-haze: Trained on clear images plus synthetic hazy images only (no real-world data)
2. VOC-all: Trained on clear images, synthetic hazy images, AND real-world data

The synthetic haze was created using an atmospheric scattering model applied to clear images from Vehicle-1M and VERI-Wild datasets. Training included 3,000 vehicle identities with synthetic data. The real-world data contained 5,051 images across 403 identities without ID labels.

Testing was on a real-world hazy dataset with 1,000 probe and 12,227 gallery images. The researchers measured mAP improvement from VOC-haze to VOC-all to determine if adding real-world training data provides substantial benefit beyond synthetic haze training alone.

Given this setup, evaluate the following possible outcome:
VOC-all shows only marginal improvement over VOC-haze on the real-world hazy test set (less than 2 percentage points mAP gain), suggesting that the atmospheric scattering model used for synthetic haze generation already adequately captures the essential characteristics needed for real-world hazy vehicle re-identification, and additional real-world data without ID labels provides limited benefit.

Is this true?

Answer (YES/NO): NO